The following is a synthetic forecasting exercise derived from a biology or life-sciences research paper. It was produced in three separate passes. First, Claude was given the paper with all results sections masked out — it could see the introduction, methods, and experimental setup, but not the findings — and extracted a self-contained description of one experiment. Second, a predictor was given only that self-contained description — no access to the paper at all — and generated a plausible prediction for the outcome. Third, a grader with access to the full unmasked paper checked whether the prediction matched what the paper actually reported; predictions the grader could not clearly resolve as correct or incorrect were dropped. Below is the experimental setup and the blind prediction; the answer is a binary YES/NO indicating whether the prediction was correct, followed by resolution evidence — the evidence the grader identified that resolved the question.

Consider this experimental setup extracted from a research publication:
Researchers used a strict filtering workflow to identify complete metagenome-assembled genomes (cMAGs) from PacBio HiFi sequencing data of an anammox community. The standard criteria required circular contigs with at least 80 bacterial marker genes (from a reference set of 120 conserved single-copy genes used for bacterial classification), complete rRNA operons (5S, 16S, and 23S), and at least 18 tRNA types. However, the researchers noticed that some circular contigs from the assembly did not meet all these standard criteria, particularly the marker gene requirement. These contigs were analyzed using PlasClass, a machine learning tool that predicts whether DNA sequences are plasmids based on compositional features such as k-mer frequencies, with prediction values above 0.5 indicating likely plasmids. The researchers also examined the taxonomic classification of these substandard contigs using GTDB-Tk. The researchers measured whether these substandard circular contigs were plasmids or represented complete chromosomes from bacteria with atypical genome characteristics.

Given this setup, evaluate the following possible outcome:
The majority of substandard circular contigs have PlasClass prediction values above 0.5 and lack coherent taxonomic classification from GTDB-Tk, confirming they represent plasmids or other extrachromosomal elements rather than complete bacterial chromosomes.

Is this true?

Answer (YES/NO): NO